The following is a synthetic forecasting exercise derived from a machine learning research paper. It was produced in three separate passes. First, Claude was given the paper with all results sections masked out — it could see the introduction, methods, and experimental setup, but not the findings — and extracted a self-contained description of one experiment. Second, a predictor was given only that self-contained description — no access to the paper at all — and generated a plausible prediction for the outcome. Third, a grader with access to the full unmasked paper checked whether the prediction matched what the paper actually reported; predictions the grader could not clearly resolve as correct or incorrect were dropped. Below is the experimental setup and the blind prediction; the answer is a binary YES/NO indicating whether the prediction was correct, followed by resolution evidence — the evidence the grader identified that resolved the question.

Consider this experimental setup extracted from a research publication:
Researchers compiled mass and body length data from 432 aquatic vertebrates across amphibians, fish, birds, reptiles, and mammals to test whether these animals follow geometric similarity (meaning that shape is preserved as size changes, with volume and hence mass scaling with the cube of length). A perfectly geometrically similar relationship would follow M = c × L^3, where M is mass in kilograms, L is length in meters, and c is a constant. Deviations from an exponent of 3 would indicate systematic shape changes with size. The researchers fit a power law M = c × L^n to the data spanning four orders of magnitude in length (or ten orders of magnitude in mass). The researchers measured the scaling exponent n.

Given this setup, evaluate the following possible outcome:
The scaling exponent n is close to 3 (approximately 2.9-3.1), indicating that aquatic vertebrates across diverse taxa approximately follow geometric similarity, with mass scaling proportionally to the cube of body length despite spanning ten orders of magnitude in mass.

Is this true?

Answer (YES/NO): YES